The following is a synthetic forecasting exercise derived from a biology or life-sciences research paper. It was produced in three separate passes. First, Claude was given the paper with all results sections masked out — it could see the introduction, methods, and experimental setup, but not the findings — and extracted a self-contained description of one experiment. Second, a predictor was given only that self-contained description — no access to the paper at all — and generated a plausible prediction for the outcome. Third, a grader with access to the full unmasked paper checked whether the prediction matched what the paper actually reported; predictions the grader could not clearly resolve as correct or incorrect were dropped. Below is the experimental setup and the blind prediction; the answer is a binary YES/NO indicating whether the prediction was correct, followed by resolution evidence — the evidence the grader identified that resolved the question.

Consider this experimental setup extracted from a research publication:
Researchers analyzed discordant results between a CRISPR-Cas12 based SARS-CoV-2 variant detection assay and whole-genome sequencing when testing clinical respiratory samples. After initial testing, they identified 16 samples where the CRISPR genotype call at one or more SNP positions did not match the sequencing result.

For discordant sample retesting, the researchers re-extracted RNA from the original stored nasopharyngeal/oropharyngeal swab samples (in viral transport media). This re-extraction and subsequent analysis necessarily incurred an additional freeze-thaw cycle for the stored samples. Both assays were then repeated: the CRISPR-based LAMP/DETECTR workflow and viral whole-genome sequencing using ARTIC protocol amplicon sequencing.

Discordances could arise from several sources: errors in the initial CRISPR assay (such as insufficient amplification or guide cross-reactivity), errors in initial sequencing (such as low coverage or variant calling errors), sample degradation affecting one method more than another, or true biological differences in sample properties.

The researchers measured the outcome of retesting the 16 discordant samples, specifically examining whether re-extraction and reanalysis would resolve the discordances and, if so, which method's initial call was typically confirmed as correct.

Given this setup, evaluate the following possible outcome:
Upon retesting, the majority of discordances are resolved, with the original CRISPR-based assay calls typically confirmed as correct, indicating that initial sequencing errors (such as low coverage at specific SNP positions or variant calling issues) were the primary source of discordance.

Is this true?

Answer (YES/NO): NO